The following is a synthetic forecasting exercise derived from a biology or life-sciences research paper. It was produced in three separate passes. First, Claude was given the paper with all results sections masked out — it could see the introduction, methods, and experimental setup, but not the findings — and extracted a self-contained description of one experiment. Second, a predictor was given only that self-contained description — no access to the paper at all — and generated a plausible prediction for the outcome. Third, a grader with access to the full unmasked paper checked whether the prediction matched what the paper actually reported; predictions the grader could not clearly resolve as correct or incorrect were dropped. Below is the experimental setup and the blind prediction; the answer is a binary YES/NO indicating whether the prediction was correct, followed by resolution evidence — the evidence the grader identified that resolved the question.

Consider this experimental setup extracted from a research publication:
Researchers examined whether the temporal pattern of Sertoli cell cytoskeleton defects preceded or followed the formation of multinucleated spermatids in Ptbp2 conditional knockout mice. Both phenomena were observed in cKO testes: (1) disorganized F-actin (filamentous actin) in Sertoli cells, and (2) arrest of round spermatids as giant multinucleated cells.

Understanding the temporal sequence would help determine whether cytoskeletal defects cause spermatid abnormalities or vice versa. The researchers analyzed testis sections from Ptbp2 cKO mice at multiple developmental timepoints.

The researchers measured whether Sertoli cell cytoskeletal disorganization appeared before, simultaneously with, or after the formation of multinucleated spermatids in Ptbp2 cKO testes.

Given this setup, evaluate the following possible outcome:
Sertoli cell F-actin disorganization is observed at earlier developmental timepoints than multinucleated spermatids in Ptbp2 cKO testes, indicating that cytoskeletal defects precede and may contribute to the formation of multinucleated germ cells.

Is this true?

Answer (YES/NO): YES